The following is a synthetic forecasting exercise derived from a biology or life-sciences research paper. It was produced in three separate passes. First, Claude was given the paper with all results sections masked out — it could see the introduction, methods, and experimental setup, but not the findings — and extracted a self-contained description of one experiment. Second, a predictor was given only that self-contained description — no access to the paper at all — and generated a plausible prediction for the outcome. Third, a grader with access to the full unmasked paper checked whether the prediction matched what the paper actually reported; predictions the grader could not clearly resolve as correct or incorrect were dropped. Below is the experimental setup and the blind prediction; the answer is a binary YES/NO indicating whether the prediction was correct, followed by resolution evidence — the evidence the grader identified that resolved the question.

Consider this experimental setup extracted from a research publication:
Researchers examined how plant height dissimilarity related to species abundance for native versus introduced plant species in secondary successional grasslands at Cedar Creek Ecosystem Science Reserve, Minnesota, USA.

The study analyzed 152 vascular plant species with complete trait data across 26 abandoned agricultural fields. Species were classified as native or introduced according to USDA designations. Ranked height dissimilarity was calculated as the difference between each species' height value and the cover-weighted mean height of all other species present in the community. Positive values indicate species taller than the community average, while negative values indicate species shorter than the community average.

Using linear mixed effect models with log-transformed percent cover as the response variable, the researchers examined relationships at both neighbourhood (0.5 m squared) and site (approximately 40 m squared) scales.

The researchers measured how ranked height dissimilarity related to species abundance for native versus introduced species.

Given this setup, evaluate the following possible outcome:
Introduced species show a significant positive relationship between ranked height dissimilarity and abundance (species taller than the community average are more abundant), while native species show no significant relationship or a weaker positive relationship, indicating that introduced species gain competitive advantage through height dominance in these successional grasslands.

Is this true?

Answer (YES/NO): NO